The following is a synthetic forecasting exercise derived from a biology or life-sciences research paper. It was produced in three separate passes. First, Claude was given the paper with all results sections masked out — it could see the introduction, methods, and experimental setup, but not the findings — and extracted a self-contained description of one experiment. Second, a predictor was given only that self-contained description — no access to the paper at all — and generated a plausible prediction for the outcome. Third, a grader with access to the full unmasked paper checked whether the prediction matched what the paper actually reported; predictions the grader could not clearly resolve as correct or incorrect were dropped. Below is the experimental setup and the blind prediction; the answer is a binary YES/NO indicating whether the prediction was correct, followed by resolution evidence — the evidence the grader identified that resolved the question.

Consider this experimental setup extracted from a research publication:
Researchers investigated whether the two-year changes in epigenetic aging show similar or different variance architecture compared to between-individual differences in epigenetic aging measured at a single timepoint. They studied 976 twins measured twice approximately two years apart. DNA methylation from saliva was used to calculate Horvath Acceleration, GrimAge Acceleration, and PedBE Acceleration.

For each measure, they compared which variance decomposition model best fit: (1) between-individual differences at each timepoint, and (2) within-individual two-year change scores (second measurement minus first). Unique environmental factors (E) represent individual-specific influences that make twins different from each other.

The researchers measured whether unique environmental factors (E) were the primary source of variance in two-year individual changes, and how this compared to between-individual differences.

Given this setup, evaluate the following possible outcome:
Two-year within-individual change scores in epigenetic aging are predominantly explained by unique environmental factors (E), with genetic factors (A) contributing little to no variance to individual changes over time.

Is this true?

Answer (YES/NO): YES